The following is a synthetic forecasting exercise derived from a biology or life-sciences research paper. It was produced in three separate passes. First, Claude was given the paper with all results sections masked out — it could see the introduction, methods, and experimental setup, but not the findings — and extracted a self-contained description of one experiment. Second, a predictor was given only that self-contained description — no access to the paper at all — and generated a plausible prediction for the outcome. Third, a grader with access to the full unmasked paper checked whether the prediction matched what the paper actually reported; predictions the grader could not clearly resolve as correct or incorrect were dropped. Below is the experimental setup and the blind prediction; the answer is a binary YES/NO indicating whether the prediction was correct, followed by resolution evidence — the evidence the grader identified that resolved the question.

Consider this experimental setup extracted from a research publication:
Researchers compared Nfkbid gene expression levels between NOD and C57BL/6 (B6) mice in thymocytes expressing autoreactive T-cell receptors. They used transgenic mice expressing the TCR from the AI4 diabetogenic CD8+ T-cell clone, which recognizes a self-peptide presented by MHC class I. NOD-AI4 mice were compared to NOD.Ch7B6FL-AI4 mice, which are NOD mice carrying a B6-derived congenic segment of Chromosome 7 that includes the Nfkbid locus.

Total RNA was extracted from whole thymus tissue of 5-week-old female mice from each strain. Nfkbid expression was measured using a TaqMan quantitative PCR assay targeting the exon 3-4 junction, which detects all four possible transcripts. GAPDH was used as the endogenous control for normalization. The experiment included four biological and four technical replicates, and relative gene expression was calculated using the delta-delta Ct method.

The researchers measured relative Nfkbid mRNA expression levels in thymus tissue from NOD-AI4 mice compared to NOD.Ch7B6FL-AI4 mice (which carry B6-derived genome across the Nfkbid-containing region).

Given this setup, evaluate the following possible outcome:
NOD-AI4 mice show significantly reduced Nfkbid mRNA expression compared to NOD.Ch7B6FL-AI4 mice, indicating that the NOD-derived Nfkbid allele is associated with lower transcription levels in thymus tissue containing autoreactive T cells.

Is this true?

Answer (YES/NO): NO